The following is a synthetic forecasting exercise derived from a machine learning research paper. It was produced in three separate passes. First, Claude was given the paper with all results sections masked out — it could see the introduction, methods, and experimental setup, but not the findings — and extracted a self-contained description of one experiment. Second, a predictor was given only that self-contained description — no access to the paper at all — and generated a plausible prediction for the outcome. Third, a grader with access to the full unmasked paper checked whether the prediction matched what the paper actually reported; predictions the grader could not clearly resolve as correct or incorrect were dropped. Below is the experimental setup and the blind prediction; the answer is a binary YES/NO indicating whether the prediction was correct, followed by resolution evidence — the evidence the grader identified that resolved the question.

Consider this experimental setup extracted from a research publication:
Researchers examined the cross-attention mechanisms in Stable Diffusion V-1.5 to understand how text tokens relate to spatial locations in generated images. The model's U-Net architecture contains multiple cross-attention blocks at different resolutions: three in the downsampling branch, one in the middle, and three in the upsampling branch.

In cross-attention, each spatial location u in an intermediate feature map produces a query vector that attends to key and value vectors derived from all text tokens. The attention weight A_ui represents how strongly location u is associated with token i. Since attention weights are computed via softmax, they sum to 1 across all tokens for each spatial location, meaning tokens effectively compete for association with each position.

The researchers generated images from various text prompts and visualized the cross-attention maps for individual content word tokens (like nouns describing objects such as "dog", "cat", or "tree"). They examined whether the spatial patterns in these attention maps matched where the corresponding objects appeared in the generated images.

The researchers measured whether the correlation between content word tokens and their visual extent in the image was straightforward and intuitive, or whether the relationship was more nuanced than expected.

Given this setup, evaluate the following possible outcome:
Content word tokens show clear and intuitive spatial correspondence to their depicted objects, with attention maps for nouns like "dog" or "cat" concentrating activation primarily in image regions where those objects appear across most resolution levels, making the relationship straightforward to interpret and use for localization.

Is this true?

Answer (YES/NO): NO